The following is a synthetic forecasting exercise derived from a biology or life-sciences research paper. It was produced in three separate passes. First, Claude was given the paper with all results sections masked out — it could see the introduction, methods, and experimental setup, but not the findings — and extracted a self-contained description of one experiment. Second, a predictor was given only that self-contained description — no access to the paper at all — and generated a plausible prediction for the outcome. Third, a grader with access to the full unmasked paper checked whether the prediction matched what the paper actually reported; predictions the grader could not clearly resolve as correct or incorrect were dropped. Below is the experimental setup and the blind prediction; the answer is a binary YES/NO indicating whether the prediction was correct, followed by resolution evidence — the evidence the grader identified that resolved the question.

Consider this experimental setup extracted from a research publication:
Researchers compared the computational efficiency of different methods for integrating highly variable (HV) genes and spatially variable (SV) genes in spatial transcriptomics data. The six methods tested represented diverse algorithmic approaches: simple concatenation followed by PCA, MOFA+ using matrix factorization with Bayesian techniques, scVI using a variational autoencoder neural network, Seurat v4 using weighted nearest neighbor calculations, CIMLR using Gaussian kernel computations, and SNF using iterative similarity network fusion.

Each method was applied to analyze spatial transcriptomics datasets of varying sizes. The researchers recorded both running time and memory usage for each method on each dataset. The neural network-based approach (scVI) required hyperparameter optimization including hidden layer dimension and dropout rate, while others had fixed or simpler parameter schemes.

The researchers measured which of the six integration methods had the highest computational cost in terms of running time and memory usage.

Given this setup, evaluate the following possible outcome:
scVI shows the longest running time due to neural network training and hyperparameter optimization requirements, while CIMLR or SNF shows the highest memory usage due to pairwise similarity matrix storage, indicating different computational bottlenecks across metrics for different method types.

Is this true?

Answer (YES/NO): NO